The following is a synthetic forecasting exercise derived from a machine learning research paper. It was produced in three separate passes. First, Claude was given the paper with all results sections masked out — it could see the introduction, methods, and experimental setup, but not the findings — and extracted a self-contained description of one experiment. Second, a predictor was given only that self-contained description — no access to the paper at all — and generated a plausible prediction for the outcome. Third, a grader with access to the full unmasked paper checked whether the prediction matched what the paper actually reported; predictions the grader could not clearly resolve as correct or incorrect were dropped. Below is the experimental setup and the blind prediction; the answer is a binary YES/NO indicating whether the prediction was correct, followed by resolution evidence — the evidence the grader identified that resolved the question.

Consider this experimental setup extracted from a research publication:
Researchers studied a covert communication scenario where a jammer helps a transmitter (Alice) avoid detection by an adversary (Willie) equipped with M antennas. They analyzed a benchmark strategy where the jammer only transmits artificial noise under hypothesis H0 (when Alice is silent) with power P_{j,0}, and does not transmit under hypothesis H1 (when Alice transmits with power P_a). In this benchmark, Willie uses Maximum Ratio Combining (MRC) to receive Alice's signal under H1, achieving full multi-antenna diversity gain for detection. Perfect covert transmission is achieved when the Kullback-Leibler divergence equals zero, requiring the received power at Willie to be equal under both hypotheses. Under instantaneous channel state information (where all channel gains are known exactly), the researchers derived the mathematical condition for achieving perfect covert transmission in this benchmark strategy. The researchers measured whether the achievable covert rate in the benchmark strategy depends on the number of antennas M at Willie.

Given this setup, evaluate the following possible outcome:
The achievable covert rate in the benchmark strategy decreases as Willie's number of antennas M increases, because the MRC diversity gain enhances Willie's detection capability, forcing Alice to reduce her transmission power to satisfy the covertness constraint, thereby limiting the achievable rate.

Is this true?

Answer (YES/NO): NO